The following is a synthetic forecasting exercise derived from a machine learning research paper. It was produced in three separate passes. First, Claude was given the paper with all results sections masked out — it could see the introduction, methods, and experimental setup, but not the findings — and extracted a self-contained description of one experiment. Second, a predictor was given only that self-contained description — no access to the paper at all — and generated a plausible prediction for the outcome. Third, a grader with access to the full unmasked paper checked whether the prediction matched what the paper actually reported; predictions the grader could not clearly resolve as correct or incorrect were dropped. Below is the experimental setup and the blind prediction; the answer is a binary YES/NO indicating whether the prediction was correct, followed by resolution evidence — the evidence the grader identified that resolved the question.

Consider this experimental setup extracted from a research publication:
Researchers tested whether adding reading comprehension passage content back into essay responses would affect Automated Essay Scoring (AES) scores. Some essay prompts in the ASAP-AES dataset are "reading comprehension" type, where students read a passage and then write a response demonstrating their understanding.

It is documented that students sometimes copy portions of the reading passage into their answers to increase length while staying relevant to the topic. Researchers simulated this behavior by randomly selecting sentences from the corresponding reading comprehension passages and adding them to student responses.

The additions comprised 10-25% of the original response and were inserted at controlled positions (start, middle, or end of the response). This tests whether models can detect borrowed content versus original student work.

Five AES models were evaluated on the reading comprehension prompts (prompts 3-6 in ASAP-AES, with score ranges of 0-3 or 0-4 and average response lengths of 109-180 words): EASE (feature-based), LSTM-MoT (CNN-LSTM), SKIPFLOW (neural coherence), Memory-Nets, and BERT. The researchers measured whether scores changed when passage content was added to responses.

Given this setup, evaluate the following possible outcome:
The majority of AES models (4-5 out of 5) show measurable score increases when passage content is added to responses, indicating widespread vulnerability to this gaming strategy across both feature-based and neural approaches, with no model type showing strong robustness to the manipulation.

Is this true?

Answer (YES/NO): NO